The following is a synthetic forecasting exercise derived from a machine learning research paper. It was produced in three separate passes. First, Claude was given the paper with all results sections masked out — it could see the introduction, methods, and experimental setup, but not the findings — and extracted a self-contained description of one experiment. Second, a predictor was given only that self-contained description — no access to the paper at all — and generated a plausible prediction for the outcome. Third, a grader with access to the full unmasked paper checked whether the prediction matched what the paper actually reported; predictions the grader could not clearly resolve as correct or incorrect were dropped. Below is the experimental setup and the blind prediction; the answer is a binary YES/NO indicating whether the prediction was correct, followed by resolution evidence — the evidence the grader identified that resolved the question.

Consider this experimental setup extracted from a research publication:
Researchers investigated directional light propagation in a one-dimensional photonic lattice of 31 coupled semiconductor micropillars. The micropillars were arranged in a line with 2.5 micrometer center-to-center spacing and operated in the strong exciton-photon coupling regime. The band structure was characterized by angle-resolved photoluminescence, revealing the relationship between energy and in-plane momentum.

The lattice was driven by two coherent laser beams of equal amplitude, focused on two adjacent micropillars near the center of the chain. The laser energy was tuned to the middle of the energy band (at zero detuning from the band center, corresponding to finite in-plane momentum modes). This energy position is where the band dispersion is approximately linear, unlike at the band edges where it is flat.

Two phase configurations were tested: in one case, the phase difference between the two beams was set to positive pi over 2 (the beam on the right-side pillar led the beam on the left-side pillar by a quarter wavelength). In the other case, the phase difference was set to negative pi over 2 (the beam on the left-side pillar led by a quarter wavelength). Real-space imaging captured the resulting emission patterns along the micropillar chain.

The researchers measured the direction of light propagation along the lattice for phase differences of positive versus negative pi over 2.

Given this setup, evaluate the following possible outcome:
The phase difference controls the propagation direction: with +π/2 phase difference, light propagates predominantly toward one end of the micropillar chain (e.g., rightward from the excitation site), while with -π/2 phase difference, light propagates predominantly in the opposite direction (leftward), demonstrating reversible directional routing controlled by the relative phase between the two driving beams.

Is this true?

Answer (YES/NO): YES